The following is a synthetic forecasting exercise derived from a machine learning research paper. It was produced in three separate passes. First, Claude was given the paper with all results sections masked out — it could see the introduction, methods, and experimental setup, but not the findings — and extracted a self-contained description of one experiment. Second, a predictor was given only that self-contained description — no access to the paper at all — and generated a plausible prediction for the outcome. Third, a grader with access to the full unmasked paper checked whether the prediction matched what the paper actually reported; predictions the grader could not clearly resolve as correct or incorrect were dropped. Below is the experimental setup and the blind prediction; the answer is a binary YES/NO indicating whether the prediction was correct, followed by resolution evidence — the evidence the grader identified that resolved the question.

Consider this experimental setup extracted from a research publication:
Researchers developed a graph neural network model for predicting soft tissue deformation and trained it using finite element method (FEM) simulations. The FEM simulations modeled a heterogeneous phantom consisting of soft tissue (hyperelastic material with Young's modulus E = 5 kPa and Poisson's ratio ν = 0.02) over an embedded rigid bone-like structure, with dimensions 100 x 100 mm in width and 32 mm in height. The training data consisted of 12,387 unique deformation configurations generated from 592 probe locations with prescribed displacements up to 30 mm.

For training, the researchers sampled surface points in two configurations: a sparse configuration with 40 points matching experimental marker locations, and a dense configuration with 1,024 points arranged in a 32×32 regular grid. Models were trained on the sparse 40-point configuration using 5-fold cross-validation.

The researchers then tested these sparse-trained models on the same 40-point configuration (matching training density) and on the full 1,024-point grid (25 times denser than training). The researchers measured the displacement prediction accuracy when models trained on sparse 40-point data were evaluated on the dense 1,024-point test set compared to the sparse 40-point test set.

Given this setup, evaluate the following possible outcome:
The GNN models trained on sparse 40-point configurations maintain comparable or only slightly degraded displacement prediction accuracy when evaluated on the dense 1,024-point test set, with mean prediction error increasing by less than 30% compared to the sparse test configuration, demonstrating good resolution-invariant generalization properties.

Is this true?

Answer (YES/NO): YES